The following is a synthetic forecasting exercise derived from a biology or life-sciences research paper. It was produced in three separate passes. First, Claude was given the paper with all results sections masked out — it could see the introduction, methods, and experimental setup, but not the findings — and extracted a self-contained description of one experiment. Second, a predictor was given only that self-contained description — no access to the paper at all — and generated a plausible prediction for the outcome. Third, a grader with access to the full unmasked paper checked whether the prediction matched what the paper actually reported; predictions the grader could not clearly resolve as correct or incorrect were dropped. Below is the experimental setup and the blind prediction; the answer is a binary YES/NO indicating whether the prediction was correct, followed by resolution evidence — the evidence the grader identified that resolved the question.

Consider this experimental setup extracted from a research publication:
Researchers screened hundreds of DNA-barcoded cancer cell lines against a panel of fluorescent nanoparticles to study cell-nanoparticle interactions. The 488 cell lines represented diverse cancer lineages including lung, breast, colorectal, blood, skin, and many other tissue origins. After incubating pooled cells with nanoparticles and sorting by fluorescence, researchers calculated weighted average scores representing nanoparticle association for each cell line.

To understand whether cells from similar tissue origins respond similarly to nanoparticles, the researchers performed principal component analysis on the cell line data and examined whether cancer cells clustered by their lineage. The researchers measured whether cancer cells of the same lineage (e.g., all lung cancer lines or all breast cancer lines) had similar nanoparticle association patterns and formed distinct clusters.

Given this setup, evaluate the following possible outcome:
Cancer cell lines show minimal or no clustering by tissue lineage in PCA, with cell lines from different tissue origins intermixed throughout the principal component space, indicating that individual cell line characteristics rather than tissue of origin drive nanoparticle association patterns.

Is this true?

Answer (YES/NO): YES